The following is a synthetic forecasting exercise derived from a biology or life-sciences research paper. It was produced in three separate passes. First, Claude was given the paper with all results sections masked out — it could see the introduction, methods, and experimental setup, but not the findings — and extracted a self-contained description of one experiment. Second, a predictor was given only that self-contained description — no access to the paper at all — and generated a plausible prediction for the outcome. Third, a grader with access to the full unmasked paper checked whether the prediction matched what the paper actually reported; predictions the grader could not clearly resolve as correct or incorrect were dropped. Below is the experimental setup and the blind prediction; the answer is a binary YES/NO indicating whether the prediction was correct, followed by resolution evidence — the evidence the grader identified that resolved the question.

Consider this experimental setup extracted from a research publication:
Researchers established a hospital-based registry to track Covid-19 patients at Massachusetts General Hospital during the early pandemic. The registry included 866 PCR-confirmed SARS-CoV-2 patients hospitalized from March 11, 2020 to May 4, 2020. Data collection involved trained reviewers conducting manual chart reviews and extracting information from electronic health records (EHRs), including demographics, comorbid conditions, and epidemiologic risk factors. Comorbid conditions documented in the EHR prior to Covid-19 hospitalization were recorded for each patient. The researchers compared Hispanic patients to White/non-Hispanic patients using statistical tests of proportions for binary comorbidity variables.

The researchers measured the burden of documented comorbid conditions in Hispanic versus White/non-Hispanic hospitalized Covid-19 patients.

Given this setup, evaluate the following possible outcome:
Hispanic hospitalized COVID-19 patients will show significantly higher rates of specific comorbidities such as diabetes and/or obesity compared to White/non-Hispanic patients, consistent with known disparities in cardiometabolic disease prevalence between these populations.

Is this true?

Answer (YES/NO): NO